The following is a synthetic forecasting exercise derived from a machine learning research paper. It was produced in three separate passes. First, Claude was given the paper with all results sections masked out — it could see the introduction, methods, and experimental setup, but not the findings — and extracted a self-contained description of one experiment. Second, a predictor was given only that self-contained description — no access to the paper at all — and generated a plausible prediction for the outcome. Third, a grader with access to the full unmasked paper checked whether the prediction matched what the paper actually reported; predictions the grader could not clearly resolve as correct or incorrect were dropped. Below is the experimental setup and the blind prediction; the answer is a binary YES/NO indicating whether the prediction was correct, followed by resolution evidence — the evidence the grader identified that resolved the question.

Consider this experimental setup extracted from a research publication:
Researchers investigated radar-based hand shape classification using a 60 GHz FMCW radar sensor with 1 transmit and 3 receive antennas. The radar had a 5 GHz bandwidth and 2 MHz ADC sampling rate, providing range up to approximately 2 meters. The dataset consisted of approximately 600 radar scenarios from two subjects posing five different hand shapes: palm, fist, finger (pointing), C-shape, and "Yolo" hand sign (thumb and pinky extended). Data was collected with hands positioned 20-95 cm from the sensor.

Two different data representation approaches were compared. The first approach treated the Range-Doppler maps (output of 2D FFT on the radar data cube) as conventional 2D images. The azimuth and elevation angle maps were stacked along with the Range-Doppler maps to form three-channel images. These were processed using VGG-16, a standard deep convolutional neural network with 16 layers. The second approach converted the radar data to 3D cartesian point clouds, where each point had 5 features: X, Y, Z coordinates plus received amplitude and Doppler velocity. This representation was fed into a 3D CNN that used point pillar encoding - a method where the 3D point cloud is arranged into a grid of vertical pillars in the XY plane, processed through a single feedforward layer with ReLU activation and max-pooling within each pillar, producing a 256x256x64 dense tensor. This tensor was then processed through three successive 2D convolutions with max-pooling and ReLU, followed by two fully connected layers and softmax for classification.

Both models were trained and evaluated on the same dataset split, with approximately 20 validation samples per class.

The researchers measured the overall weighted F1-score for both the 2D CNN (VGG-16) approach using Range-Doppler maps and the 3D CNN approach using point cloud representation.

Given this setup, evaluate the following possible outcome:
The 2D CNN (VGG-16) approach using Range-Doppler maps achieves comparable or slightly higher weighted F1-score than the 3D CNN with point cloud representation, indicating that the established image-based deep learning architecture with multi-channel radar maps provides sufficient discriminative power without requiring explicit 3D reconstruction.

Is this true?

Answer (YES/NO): NO